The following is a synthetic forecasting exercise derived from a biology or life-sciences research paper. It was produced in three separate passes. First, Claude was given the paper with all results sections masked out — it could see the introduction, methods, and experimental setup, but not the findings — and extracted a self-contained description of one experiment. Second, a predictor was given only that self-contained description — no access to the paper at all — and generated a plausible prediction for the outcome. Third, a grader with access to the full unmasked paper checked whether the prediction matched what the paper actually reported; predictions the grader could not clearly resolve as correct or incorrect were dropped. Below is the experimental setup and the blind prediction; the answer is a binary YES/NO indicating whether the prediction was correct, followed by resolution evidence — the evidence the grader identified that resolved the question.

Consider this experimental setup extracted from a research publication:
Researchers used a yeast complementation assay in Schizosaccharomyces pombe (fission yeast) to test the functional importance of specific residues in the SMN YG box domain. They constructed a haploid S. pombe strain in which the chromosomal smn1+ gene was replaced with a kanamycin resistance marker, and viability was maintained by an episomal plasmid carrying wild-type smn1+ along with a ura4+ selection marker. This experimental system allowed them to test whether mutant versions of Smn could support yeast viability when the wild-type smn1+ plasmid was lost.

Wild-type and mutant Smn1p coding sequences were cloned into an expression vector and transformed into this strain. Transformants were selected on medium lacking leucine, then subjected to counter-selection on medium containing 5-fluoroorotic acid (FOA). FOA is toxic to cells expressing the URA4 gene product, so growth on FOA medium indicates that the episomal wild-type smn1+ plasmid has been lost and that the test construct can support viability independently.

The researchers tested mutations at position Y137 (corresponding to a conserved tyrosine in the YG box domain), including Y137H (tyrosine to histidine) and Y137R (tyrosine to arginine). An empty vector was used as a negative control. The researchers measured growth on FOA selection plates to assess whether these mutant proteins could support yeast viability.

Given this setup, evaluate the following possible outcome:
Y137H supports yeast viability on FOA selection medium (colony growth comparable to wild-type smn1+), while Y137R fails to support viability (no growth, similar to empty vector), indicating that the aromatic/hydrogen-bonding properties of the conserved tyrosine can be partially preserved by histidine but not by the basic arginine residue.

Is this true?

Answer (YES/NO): NO